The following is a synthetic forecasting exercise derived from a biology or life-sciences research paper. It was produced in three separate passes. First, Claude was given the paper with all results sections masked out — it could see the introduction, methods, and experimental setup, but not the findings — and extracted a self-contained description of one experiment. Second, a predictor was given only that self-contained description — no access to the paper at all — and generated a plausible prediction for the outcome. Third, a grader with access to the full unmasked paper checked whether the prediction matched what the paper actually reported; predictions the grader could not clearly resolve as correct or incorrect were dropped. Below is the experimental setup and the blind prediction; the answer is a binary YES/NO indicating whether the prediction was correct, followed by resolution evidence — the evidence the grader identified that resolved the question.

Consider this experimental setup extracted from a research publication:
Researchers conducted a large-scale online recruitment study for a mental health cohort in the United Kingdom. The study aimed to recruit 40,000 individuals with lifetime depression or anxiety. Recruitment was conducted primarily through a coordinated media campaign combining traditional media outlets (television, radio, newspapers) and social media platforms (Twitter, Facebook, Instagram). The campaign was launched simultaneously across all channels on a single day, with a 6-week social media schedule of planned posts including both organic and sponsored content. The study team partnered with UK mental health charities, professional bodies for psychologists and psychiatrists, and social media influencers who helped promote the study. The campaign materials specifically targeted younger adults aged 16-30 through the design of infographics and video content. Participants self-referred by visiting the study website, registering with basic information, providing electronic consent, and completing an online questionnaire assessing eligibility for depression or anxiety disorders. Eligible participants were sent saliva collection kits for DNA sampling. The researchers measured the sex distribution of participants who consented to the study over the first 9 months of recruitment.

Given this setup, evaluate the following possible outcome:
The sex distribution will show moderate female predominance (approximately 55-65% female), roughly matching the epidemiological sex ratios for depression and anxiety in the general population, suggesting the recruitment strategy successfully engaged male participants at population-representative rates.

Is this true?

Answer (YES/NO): NO